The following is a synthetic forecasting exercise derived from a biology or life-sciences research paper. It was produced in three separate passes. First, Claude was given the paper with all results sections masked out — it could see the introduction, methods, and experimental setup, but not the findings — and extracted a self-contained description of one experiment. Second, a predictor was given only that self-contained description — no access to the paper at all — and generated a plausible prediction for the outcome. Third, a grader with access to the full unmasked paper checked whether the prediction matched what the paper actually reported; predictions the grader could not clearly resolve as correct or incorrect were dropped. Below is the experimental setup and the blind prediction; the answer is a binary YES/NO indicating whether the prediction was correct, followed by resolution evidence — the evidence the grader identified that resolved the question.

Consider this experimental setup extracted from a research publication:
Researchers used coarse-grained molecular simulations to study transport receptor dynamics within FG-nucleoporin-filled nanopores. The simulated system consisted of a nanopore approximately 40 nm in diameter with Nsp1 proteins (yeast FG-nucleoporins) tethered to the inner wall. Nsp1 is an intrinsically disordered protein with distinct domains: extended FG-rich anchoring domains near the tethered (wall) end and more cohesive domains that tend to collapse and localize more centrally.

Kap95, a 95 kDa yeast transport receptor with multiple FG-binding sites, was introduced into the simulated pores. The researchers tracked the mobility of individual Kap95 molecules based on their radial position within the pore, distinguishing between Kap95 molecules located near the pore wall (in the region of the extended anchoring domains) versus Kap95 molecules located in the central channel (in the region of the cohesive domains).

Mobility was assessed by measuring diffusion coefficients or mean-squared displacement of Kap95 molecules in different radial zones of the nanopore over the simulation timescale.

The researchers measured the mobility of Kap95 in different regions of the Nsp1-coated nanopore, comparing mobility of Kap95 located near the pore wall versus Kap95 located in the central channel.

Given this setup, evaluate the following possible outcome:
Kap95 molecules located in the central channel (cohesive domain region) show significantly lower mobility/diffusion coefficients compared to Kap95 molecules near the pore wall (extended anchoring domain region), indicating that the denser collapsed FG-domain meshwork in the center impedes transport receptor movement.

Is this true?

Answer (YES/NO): NO